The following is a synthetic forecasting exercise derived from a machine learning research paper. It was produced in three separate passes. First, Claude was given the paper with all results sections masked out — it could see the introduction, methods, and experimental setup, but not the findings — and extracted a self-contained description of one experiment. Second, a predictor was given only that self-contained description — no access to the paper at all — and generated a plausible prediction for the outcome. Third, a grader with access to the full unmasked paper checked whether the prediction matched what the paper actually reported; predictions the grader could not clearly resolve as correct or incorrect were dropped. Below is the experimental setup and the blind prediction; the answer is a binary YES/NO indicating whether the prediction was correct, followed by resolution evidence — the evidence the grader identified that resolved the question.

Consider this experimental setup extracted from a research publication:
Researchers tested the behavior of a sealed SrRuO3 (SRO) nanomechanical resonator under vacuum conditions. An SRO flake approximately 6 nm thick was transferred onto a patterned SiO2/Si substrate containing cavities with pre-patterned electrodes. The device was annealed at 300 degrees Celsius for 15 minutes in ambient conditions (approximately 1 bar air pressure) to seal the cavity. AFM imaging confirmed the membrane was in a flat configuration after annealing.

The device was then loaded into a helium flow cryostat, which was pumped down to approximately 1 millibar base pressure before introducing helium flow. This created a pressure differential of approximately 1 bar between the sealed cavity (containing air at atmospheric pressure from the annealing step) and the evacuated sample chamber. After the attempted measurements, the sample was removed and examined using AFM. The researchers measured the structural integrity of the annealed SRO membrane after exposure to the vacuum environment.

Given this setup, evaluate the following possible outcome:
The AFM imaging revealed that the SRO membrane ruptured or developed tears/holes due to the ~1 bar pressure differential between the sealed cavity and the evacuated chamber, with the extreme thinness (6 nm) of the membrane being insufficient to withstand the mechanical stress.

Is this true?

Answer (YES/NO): YES